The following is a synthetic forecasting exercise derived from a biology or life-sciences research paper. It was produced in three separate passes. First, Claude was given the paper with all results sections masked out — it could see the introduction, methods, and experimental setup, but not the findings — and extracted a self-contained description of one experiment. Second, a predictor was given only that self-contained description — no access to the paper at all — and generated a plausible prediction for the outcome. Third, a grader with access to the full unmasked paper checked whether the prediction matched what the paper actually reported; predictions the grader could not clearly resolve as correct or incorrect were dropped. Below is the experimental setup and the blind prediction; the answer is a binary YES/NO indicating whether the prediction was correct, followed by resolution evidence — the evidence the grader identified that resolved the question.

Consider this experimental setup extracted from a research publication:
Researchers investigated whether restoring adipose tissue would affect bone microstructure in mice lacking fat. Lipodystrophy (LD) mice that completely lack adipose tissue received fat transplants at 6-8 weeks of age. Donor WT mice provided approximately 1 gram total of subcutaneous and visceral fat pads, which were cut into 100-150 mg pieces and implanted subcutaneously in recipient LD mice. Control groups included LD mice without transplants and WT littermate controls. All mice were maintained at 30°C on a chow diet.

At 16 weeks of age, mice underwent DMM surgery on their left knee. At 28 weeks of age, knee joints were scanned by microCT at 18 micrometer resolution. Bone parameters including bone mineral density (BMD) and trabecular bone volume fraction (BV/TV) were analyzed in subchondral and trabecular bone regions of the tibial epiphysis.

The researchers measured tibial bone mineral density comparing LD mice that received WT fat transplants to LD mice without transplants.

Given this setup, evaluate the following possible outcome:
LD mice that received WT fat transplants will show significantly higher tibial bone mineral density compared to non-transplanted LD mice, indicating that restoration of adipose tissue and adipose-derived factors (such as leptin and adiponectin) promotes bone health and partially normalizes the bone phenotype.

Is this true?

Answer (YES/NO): NO